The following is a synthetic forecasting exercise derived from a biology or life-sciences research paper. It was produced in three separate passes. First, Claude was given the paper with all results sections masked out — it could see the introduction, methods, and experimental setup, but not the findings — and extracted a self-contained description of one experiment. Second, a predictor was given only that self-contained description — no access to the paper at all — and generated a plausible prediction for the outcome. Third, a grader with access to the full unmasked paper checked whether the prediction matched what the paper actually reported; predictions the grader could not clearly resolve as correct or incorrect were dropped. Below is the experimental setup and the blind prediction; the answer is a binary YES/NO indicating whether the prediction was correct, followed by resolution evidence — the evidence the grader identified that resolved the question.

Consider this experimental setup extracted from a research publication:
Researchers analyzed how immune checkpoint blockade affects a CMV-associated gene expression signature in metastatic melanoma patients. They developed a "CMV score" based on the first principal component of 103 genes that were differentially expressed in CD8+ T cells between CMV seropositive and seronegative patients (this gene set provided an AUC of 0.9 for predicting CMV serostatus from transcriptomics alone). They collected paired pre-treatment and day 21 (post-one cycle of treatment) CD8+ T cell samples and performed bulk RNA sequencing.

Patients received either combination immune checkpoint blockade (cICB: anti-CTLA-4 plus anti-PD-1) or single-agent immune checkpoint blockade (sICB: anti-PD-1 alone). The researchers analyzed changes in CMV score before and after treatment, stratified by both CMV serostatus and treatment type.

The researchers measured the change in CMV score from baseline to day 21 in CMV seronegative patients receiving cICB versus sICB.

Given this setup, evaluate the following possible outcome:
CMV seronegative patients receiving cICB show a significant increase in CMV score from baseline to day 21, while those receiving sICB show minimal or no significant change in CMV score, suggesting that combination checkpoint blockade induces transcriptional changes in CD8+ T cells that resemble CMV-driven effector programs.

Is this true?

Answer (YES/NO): YES